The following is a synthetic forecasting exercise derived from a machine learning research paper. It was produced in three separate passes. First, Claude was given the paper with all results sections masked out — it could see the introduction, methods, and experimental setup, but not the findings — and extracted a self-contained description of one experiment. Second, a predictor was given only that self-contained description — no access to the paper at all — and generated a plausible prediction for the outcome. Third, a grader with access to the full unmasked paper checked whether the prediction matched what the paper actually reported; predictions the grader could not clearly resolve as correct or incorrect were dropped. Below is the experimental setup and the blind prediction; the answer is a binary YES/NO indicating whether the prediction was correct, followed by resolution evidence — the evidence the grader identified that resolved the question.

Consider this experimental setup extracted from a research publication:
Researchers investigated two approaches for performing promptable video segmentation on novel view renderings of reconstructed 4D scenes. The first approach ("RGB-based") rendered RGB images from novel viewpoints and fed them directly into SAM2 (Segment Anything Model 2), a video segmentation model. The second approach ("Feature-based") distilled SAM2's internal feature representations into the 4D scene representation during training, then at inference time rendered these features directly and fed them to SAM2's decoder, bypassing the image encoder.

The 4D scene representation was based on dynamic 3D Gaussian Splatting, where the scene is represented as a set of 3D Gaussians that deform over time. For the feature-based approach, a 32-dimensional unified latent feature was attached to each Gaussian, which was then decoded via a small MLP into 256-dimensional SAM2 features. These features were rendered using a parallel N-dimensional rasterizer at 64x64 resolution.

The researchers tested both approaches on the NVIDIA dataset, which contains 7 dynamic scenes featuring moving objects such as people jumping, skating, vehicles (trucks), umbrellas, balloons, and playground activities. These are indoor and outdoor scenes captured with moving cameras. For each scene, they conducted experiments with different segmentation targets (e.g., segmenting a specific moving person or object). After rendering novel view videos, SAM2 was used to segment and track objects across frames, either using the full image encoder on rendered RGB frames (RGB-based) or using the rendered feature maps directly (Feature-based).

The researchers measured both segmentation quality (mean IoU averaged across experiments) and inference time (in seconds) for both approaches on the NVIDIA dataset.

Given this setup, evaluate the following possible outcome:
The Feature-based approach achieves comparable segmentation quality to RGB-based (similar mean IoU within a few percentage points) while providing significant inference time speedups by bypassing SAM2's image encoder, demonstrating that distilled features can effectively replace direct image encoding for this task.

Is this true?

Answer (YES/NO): NO